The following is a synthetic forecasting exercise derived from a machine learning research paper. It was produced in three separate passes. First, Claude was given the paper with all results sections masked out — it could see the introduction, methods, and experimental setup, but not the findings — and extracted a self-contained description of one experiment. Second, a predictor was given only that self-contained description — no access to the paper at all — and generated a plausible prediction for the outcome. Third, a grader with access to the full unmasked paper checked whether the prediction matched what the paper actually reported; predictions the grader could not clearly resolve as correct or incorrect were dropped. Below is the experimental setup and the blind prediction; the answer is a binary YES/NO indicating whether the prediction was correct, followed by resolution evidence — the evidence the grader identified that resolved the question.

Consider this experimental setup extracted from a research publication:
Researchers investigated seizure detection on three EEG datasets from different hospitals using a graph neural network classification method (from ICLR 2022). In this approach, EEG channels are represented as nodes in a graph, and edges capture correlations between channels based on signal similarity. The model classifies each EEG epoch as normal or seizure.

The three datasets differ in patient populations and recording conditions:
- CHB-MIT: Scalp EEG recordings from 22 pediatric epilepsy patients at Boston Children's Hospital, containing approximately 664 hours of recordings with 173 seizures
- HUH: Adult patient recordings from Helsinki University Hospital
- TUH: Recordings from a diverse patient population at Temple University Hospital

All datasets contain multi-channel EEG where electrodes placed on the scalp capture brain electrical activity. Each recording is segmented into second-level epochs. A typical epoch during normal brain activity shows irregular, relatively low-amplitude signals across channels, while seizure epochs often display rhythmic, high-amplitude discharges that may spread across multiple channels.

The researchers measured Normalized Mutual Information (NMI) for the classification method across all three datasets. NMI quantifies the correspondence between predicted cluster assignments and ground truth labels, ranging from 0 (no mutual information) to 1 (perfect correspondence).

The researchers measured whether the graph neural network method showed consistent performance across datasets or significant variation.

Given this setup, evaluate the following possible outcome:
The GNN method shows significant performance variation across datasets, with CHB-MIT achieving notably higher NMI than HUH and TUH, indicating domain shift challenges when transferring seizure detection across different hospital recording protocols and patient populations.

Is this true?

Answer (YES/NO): YES